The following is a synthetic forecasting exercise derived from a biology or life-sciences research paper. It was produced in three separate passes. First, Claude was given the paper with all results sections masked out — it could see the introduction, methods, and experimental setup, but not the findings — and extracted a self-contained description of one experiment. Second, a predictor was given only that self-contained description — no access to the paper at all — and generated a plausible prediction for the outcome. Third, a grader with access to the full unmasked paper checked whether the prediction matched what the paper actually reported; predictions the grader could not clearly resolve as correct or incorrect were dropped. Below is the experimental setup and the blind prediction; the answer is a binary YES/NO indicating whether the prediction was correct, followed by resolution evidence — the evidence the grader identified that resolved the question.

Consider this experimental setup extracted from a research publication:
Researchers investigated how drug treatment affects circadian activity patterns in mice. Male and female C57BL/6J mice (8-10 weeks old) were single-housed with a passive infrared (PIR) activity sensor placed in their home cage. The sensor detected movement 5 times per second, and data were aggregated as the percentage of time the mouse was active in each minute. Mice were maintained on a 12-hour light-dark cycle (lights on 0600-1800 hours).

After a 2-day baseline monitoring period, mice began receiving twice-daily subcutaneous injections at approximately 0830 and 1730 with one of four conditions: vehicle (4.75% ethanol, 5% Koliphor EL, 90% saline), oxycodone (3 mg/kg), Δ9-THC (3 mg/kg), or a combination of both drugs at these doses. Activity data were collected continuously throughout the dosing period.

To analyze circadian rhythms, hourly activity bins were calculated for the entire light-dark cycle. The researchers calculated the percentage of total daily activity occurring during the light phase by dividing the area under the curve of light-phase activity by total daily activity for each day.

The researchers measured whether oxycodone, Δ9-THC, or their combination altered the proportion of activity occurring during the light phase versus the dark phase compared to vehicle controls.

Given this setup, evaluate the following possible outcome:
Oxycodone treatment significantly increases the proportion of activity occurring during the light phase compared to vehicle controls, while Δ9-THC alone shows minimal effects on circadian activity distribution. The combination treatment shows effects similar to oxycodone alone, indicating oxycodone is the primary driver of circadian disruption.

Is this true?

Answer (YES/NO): YES